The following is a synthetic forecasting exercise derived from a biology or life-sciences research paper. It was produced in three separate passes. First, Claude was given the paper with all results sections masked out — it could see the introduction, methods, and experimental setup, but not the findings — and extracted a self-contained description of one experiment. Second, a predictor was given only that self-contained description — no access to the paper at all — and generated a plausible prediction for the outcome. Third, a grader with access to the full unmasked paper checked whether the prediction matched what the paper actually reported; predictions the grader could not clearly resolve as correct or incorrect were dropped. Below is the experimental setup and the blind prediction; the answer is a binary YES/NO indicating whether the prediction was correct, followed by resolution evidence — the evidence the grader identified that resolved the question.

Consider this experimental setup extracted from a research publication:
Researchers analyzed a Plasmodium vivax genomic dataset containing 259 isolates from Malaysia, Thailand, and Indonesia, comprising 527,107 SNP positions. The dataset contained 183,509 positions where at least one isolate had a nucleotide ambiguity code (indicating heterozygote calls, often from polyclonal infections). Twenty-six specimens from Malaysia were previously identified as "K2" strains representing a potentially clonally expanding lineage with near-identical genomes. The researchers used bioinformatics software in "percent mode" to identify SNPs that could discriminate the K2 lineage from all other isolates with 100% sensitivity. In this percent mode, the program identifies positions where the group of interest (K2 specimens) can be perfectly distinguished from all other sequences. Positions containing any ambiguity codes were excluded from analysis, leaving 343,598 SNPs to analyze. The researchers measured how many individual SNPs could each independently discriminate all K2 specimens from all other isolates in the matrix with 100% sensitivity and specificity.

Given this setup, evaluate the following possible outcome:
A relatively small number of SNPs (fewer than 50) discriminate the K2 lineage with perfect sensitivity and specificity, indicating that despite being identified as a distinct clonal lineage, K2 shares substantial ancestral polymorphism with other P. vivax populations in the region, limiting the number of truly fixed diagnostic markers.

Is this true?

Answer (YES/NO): NO